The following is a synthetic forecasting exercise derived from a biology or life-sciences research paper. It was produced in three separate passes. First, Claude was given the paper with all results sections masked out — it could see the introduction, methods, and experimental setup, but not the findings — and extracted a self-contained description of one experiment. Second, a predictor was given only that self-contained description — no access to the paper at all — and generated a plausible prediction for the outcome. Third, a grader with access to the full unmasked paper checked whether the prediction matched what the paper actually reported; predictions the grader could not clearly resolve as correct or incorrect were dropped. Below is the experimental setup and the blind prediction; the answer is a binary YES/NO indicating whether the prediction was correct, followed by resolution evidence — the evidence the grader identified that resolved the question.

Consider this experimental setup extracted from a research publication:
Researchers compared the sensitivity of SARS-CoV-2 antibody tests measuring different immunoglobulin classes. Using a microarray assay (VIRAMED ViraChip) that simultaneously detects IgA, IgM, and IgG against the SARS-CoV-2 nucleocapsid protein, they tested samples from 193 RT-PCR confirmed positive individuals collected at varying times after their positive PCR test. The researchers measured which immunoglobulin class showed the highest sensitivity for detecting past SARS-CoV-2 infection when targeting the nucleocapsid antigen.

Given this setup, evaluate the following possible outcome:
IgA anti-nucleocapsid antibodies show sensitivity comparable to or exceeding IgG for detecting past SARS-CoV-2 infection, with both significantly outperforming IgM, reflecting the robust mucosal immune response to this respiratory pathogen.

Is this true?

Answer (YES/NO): NO